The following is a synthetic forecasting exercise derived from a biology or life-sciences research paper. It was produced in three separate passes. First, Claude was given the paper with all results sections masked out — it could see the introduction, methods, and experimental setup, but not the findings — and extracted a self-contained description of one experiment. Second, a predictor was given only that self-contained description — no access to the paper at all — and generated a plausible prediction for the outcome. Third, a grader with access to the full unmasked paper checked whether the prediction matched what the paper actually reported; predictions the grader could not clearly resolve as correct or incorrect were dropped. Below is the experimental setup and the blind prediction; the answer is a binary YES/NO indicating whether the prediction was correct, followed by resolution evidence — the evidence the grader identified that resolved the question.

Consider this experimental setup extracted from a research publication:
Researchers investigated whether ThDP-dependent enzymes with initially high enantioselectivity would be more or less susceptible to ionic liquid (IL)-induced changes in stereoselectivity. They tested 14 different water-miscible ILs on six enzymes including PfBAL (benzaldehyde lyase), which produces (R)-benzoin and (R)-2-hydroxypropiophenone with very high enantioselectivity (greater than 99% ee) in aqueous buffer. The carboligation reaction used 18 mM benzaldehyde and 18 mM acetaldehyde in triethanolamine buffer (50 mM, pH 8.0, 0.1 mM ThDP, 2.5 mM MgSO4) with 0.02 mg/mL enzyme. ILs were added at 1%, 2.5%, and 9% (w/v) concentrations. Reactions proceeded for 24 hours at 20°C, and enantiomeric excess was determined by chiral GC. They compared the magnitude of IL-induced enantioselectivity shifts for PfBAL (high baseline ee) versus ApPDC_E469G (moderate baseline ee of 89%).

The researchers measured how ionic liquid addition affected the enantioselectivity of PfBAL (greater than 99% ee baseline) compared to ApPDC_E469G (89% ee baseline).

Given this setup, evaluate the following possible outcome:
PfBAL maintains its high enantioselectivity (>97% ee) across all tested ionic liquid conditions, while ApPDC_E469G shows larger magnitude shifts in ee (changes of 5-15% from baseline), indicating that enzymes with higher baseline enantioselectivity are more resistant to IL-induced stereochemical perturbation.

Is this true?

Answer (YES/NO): NO